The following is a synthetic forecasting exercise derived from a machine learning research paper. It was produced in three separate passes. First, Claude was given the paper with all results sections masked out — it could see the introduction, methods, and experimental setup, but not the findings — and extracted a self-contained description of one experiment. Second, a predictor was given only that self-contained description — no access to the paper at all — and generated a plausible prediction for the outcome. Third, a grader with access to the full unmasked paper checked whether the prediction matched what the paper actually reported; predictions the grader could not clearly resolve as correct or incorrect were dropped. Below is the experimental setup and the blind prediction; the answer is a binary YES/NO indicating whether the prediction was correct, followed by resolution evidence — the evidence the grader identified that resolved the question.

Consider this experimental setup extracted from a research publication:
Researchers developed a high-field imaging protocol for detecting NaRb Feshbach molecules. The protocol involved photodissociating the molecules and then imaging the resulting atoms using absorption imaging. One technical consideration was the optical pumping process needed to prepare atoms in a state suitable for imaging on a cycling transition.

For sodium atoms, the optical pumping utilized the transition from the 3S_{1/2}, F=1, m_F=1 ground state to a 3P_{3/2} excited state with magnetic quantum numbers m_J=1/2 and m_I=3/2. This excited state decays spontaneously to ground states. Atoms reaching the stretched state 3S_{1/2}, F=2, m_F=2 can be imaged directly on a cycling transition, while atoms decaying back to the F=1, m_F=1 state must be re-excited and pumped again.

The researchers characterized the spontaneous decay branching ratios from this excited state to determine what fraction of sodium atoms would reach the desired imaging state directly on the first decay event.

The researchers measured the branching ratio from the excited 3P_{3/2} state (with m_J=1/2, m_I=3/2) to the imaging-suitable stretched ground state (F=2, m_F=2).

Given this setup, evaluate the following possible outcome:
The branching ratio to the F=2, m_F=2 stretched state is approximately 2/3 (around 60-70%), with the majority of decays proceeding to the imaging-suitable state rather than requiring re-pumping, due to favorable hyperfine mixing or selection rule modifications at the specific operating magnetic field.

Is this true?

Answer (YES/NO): YES